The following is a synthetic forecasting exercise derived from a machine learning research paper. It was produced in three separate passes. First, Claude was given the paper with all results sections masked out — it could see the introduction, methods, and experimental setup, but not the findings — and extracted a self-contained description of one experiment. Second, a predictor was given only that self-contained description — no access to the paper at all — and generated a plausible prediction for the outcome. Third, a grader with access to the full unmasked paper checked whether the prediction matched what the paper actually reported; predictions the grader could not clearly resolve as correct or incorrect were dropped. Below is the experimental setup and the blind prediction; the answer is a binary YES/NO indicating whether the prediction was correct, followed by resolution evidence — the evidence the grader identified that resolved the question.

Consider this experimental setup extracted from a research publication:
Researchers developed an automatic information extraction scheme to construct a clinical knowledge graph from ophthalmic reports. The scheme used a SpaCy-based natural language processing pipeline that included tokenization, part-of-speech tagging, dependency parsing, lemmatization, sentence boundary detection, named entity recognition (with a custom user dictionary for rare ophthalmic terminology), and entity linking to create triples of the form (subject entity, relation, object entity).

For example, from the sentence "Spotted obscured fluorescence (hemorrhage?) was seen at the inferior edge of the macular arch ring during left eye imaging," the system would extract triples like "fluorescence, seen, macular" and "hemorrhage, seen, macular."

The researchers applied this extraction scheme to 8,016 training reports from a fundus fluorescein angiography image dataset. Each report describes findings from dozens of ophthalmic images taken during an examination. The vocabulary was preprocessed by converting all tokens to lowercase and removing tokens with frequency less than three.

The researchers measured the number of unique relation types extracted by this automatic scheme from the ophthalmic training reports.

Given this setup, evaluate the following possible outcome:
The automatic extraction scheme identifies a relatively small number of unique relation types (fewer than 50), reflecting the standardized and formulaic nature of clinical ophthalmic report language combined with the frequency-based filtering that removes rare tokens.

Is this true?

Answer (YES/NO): YES